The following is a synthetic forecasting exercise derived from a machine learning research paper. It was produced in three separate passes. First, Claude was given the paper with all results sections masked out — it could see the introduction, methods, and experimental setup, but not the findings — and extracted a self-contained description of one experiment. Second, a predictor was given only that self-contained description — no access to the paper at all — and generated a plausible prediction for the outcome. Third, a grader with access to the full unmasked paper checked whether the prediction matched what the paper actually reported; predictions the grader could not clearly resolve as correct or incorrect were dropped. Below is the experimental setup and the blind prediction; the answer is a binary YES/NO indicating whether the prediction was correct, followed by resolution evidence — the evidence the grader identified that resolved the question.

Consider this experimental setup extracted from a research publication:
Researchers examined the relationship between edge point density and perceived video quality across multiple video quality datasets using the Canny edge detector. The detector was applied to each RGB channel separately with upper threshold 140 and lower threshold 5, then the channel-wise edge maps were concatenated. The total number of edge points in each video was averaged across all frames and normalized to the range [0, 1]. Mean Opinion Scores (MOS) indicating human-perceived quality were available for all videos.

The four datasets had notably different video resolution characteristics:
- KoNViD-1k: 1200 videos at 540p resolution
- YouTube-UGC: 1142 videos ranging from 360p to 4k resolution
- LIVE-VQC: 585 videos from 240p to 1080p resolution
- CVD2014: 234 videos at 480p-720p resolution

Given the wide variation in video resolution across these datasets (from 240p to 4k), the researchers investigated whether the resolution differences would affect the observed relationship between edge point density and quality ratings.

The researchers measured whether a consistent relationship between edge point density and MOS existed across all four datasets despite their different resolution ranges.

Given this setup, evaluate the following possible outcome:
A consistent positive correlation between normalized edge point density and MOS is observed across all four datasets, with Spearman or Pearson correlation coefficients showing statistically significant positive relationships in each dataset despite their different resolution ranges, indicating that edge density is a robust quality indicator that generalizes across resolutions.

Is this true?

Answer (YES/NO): NO